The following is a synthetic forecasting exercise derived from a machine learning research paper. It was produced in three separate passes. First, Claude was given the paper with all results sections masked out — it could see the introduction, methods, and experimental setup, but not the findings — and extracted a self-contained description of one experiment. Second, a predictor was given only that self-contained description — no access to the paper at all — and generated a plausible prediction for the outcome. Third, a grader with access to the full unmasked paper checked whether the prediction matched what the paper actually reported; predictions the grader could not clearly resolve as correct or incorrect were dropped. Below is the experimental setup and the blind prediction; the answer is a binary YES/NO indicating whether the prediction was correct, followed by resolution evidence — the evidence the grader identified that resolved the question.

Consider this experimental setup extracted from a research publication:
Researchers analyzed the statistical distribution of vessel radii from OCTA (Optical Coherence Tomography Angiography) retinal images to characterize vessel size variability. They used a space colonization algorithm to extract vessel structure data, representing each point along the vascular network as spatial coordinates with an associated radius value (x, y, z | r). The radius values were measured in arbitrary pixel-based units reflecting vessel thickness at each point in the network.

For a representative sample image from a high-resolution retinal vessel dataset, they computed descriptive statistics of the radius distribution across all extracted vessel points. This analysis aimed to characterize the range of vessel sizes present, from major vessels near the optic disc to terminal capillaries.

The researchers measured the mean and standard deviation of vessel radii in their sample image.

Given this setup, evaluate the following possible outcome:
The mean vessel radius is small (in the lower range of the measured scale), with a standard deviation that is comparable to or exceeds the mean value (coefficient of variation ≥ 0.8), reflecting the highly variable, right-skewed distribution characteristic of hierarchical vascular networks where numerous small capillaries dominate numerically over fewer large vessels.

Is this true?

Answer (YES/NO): YES